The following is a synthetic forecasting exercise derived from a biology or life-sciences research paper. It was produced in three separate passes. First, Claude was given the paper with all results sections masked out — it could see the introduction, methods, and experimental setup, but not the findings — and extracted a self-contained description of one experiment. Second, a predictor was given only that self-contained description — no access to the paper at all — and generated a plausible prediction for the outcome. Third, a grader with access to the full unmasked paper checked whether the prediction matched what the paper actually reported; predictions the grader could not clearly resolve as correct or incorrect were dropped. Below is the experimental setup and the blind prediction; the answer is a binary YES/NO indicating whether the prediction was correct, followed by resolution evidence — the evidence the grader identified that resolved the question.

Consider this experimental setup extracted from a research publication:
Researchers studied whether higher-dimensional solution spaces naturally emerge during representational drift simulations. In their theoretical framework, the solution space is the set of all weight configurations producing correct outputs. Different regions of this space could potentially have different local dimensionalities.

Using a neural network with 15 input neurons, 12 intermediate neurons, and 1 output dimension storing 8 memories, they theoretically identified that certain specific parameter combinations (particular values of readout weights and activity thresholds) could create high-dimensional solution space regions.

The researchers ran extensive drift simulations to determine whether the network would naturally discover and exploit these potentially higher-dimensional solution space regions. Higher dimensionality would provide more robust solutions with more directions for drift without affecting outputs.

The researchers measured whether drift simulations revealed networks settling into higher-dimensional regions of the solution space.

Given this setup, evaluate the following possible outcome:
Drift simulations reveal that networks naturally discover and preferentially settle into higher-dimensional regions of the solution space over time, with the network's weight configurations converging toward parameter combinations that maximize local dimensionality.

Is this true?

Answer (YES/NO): NO